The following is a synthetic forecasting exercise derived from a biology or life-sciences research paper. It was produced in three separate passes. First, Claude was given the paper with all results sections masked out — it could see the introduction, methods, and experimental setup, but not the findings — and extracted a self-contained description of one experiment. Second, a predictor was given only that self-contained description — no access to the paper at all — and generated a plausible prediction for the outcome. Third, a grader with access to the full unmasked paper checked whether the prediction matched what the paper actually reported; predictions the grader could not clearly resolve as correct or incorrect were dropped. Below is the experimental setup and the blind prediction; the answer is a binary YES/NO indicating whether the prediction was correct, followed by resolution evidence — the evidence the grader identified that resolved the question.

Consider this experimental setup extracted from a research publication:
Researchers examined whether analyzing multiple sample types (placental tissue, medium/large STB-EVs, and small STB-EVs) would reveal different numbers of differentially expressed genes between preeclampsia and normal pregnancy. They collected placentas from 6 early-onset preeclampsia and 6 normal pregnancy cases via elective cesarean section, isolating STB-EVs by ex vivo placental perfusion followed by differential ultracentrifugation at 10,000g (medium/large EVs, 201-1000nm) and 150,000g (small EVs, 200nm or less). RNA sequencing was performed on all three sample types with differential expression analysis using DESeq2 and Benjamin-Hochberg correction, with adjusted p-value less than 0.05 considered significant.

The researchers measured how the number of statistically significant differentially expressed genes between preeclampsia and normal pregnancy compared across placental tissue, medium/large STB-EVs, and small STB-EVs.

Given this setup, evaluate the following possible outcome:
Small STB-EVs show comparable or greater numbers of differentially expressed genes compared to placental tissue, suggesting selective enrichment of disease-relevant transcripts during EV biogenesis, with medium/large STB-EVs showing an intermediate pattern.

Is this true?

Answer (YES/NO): NO